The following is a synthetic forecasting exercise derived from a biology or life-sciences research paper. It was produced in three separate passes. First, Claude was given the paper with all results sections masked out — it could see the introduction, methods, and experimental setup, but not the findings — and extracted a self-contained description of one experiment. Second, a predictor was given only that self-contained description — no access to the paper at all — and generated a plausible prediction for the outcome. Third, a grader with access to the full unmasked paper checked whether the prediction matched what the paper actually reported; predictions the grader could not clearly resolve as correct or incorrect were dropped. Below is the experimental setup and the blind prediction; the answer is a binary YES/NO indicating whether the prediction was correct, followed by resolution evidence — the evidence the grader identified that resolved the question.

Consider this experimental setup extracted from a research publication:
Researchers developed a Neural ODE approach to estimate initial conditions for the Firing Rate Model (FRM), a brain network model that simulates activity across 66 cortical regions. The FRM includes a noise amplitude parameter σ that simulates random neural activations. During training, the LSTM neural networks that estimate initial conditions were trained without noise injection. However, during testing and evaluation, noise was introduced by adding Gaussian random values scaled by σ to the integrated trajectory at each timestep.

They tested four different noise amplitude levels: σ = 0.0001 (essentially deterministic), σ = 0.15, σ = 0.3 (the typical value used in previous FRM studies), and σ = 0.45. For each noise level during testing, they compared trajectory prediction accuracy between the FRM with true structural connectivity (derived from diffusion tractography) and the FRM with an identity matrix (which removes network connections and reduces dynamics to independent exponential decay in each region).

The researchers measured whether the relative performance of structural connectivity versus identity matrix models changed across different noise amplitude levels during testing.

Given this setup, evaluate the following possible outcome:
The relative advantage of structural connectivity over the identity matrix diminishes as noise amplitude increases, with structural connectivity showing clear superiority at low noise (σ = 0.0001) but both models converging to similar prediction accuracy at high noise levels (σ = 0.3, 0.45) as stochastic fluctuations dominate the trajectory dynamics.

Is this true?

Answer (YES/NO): NO